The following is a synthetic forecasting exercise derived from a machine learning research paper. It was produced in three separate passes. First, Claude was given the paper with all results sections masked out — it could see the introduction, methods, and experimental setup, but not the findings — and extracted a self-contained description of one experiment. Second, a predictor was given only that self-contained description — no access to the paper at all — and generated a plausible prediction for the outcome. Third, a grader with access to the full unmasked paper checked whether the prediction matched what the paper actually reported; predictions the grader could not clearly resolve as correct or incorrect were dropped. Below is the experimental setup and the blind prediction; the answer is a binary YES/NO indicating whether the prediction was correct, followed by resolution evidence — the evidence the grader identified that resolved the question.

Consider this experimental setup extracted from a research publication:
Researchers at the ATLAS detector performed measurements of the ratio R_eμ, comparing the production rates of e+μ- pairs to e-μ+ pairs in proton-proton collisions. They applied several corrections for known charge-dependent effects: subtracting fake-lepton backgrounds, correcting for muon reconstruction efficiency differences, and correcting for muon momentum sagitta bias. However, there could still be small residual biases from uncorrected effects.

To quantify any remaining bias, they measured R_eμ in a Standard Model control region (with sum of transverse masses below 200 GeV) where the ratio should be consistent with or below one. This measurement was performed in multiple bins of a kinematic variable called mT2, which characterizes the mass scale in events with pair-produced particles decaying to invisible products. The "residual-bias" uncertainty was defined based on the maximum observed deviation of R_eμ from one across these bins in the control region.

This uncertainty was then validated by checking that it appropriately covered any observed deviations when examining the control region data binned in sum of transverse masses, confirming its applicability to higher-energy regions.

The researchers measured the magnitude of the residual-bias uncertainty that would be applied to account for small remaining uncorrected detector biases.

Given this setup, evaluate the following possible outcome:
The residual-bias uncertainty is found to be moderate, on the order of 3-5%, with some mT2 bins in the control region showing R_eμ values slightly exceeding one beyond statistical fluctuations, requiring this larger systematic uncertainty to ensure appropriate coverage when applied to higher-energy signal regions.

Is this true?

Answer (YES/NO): NO